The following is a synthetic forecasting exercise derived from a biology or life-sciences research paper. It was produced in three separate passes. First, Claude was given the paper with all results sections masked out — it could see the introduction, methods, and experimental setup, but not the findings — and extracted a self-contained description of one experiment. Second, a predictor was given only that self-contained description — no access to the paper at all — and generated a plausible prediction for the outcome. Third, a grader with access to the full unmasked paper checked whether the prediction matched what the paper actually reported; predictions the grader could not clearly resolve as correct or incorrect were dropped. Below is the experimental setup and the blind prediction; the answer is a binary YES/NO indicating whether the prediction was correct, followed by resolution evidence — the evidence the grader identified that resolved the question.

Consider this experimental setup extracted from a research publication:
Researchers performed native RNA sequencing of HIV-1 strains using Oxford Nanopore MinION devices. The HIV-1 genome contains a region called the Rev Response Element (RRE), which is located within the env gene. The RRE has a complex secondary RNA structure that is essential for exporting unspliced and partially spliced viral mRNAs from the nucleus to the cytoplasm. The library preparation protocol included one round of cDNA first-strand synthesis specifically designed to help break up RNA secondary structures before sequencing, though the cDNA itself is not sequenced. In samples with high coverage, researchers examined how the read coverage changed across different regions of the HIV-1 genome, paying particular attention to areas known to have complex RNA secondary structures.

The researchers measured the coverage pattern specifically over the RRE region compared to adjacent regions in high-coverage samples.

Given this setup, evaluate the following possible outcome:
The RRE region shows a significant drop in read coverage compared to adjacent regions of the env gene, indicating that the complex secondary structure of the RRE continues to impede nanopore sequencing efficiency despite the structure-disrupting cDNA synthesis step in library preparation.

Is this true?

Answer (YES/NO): NO